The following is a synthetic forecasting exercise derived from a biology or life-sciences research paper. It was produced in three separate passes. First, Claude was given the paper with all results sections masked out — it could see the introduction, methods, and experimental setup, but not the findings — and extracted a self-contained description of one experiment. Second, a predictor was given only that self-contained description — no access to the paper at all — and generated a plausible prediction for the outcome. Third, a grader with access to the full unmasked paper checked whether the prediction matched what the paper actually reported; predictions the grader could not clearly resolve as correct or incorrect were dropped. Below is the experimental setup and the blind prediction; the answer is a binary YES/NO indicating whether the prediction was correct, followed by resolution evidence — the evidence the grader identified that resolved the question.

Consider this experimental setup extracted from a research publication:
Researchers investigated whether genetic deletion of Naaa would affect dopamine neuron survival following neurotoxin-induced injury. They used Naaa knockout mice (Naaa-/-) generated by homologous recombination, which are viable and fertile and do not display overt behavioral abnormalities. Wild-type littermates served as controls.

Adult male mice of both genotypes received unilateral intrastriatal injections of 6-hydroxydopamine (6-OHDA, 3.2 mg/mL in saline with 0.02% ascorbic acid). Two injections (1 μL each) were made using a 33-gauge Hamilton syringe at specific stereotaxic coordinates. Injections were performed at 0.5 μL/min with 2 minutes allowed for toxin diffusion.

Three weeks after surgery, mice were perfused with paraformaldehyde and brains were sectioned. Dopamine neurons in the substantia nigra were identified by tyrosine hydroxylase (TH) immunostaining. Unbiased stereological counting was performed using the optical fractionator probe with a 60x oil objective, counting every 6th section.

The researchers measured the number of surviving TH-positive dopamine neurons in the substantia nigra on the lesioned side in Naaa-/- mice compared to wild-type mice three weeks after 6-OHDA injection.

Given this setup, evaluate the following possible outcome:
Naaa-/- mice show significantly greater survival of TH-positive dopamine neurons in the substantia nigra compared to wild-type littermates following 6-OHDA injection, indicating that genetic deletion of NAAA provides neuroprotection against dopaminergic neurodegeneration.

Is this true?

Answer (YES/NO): YES